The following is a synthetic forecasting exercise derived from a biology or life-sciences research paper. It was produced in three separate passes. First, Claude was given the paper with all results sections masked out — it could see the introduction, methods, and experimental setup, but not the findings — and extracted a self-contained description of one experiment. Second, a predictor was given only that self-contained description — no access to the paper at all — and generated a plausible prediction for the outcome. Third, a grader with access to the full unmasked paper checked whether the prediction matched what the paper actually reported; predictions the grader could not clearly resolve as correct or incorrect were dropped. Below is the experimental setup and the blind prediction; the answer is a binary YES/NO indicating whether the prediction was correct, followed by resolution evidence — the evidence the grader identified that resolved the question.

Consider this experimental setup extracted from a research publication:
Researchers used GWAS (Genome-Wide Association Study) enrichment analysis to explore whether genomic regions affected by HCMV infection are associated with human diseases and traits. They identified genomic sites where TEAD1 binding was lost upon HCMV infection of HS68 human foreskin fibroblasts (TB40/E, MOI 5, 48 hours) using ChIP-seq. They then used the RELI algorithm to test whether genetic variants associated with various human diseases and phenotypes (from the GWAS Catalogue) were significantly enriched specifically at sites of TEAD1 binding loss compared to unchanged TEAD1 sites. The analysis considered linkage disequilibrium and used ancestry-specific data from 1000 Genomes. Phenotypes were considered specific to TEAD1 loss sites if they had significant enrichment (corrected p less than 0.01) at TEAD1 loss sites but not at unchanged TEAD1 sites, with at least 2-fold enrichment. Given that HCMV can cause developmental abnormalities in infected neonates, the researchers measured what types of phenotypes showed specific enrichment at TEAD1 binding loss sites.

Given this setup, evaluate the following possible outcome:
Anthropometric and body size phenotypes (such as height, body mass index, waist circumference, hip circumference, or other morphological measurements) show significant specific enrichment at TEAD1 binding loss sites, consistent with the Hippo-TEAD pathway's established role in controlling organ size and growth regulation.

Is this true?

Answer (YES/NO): NO